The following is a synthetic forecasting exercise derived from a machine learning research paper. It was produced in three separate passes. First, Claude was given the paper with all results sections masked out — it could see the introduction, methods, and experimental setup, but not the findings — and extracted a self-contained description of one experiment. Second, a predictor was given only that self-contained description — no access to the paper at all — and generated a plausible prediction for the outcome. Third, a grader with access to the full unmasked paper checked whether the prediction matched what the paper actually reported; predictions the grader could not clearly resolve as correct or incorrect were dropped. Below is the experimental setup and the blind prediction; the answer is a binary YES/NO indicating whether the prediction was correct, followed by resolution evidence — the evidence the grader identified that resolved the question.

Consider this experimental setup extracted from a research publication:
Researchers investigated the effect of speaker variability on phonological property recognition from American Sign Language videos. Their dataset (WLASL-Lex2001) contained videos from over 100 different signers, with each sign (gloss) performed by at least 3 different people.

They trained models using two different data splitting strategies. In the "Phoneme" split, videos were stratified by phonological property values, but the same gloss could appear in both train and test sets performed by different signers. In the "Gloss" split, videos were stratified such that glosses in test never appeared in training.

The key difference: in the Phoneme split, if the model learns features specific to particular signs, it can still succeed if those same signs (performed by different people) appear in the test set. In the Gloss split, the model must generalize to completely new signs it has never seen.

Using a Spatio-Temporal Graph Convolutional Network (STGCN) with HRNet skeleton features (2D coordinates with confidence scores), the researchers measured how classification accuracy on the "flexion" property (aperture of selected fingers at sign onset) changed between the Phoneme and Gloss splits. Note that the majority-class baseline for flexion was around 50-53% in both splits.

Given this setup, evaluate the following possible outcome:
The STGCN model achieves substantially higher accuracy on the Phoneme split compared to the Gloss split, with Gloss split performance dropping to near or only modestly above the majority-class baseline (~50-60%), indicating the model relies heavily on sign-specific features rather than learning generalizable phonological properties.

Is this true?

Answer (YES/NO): NO